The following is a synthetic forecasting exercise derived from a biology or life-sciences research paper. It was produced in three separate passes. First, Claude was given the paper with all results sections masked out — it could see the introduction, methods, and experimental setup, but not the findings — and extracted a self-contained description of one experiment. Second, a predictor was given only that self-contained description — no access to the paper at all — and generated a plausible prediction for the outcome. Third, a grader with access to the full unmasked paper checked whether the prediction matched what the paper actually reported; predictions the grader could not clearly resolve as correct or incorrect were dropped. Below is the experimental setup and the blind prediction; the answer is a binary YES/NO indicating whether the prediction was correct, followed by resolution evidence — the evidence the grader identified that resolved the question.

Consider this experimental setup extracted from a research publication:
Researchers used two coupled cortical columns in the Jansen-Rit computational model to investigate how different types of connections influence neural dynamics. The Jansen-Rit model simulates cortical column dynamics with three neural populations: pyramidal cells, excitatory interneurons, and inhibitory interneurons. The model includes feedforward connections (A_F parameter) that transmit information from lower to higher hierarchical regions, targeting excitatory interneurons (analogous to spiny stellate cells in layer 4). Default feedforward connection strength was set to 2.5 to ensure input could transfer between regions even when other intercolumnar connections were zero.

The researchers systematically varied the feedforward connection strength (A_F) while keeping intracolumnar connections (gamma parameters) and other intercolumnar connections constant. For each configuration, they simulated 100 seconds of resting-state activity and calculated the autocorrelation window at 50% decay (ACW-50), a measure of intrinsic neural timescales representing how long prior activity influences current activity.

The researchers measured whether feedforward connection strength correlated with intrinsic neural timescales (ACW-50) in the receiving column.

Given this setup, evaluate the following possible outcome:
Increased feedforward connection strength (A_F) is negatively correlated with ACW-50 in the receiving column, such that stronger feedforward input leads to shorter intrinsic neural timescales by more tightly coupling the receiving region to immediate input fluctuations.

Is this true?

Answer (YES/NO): NO